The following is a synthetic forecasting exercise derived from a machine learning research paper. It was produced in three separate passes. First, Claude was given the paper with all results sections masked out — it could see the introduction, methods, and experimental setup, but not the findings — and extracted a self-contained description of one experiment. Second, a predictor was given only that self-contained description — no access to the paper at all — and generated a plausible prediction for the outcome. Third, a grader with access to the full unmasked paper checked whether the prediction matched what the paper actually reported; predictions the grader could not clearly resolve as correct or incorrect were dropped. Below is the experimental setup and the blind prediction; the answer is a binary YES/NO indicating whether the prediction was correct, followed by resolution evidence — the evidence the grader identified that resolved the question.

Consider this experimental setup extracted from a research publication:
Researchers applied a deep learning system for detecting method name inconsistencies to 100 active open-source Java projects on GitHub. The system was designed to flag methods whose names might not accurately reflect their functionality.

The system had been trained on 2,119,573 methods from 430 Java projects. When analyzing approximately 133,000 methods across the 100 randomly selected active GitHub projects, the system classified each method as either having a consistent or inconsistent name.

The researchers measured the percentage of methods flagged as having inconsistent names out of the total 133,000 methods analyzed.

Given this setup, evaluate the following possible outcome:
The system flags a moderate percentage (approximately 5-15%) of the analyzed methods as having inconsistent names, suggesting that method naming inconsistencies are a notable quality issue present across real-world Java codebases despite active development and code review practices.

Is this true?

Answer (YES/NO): NO